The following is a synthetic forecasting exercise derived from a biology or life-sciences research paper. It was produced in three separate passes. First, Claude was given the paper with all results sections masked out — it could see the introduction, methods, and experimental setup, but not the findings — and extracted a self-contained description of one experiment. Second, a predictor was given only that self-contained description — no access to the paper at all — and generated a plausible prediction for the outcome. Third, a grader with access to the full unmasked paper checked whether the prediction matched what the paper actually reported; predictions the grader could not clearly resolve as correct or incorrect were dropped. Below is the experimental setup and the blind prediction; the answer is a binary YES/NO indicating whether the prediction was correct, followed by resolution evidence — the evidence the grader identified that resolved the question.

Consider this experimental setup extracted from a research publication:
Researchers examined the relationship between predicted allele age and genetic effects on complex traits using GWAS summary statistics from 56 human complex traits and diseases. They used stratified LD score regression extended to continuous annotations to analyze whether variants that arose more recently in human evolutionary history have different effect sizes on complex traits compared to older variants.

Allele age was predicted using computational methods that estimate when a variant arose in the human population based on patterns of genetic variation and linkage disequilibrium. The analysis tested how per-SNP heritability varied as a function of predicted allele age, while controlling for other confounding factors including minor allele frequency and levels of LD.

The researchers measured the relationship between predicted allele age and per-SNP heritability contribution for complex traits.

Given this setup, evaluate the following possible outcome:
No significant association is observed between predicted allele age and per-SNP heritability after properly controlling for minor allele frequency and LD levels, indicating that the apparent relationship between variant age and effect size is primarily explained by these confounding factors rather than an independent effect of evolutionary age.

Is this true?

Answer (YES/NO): NO